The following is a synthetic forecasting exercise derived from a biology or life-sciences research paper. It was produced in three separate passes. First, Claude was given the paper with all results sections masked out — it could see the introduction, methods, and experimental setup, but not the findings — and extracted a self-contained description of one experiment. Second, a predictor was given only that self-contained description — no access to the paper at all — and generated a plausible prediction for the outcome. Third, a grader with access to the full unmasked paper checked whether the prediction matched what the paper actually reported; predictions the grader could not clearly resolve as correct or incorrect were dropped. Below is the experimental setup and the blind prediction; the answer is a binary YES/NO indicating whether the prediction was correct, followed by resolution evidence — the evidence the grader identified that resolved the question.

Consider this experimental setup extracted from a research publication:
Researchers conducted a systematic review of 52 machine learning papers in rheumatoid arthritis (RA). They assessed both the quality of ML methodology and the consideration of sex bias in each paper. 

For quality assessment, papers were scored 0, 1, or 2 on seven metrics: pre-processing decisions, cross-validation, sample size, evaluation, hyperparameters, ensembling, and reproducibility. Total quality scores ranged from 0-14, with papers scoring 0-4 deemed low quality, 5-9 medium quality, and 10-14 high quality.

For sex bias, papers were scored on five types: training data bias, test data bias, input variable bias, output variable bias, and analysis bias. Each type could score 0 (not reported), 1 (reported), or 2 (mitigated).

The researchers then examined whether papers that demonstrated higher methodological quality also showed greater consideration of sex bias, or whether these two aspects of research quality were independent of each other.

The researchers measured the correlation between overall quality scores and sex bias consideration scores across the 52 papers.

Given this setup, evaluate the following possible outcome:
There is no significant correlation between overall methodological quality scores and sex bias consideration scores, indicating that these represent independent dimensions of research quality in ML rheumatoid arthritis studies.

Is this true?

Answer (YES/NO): YES